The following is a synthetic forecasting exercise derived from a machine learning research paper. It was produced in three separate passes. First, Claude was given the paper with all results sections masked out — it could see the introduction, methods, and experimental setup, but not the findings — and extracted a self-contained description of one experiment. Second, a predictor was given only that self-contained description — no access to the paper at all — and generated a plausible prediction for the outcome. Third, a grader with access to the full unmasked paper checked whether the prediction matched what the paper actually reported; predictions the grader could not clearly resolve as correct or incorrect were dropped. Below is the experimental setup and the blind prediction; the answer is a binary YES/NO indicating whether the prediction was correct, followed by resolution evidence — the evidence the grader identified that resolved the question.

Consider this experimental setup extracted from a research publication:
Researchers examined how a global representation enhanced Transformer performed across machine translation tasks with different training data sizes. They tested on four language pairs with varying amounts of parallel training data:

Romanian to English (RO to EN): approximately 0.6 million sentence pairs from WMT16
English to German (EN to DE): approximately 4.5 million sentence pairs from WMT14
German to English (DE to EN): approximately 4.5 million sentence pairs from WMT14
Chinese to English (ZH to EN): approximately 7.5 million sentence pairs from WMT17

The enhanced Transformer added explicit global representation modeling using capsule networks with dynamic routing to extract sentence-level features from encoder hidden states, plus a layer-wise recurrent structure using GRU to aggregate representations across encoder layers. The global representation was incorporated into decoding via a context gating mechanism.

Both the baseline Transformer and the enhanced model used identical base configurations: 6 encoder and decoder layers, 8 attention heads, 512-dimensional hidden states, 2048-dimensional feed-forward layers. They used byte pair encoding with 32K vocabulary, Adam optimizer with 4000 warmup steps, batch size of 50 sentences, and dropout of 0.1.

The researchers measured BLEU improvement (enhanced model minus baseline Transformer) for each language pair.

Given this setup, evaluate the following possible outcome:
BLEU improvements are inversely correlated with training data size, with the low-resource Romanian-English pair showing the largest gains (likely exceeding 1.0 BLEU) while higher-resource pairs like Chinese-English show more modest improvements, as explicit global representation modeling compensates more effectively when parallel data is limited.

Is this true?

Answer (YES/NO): NO